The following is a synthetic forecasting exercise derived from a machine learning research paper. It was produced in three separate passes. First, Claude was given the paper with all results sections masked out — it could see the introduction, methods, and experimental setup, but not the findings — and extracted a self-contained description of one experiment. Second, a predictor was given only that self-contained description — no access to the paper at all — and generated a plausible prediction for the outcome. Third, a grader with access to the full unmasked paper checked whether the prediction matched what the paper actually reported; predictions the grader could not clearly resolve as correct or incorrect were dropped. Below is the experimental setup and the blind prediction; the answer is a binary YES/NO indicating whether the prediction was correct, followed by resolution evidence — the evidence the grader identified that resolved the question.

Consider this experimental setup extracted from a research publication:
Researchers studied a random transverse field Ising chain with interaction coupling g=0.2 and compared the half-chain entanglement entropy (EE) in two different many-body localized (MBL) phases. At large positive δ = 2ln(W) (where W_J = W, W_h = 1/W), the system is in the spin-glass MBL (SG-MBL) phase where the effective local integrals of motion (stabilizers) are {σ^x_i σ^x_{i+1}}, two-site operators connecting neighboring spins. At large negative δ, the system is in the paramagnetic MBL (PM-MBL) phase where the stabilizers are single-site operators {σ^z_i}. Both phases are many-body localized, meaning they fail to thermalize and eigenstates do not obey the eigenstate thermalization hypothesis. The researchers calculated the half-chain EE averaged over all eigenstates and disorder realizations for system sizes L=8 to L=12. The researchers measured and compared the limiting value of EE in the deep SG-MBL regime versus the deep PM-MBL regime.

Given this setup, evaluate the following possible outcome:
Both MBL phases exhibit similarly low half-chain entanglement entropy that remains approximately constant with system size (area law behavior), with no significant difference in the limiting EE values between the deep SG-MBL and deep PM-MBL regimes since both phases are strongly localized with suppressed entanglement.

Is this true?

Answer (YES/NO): NO